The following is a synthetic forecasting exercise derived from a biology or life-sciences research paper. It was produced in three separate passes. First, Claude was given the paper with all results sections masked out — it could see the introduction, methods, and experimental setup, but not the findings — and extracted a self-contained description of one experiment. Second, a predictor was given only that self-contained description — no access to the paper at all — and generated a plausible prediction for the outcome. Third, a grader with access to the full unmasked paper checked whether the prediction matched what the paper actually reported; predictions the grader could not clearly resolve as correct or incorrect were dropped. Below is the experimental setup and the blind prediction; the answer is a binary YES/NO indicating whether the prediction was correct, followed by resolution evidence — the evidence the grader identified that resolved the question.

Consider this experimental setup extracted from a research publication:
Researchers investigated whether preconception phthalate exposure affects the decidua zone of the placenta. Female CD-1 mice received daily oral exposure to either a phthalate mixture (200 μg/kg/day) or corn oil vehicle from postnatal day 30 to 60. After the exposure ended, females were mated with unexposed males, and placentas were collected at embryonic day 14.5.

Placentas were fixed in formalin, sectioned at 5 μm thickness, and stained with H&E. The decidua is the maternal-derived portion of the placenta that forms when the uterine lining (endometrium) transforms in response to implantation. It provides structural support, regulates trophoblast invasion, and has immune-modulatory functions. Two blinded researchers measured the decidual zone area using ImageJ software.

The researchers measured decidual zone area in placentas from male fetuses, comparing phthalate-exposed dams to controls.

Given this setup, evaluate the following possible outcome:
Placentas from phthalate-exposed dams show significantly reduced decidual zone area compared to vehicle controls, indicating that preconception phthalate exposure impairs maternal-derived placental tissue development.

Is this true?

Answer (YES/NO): NO